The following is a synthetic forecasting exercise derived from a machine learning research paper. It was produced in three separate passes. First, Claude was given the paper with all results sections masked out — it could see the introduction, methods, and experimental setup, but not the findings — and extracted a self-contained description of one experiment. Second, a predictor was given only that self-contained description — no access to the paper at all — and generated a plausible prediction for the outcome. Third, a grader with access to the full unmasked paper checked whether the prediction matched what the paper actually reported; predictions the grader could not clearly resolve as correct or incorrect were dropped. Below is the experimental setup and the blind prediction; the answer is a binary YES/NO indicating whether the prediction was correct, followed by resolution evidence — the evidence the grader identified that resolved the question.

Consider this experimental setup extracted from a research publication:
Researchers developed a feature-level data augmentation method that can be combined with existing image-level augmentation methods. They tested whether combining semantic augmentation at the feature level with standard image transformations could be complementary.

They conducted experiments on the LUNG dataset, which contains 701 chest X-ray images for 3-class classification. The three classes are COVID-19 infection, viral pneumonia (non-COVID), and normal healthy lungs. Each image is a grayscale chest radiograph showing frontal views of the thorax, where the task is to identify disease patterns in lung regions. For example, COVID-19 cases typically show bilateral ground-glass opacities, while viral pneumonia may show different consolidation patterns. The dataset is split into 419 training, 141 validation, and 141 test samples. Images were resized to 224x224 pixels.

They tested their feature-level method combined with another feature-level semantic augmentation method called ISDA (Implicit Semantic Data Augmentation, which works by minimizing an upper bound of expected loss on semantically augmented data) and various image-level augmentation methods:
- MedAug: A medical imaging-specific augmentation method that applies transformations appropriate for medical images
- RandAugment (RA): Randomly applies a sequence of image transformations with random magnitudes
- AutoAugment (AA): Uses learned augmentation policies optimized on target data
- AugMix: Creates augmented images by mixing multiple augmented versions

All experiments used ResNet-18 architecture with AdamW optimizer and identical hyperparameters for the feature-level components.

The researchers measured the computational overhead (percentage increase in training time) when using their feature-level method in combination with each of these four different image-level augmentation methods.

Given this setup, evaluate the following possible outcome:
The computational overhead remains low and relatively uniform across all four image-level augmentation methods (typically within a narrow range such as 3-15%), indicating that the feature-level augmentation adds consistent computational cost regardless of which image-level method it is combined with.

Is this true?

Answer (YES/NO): YES